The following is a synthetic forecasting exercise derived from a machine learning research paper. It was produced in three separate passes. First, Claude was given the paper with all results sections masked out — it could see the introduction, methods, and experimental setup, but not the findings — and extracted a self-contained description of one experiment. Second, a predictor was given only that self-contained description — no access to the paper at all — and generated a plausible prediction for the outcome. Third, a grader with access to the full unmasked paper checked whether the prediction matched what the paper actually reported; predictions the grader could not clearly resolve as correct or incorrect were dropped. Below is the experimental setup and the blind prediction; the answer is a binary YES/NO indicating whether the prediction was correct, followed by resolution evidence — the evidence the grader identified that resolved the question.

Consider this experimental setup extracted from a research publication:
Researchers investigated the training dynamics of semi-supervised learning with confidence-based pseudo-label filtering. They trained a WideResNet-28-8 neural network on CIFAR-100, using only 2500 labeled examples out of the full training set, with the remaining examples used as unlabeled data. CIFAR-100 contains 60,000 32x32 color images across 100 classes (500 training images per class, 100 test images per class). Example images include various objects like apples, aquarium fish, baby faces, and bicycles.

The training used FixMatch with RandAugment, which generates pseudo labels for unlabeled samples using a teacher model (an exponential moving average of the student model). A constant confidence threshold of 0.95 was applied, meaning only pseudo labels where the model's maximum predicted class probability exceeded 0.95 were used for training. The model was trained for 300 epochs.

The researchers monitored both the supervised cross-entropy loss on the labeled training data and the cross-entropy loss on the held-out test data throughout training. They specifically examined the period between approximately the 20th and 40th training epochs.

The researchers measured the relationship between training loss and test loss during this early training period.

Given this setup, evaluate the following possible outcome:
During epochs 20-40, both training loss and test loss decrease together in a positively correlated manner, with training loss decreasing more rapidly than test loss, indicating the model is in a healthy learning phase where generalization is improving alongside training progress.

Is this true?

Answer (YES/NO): NO